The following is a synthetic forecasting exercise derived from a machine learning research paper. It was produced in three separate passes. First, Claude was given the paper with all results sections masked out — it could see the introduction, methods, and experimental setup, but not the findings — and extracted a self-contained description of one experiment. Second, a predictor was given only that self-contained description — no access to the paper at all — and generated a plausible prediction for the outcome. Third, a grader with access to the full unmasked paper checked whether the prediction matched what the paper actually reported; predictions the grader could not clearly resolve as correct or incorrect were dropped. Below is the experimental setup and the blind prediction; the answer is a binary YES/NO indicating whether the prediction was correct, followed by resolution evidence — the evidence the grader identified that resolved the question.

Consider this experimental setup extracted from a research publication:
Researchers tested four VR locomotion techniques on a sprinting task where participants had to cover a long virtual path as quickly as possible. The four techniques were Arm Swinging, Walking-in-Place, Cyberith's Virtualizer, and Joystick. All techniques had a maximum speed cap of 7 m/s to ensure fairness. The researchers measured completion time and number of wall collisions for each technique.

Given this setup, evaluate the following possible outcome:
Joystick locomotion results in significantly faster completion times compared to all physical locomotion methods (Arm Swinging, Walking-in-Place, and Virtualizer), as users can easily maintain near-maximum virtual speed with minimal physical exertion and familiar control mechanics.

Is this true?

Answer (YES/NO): NO